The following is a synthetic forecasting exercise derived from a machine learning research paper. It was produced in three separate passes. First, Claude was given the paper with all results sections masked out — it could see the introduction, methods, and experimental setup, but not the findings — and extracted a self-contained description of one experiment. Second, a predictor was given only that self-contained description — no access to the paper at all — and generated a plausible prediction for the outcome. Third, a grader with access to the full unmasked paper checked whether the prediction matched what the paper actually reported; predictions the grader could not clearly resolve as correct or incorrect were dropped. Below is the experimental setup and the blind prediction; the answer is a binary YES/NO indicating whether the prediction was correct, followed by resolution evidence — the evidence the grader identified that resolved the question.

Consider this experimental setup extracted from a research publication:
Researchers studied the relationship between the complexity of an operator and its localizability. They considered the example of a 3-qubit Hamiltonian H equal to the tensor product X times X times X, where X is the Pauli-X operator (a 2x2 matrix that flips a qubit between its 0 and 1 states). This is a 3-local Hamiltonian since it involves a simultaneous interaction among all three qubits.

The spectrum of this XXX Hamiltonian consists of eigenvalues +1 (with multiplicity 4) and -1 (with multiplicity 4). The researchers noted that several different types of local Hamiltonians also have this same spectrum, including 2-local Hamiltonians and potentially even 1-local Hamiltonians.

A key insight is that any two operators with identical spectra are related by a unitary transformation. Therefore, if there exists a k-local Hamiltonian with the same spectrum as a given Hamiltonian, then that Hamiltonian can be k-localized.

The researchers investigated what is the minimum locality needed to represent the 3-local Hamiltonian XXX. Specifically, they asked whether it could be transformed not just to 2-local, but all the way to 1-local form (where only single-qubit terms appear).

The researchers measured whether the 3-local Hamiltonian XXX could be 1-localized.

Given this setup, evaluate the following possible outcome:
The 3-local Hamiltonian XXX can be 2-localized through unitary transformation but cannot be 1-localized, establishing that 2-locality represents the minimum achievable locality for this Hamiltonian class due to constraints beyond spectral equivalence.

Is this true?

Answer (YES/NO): NO